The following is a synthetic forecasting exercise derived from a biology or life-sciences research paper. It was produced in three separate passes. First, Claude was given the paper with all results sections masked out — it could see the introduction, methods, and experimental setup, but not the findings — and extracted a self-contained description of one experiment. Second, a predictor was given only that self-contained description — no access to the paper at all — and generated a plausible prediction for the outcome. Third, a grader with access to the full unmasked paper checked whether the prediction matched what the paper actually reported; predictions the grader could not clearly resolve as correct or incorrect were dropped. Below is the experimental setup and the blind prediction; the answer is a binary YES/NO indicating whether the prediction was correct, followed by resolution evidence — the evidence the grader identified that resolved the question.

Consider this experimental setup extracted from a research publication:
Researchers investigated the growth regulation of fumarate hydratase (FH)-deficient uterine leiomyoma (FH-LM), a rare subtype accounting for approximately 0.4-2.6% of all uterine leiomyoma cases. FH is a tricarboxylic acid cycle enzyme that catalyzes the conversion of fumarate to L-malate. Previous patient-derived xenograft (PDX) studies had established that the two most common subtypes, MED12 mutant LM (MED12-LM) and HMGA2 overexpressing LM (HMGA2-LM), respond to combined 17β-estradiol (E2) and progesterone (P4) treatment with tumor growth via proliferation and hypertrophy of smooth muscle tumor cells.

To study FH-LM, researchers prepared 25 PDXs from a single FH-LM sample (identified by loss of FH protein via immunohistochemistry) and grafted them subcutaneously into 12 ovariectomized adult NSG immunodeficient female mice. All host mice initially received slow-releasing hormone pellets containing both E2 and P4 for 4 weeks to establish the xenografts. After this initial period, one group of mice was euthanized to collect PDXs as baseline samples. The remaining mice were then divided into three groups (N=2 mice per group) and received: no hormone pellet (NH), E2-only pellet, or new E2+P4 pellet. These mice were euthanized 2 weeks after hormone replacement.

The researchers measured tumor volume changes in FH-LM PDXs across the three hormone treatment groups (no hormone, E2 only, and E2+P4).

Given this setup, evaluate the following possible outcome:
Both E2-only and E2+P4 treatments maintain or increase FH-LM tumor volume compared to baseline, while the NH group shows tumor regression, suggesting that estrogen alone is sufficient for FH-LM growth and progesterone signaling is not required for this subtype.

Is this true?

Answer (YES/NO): NO